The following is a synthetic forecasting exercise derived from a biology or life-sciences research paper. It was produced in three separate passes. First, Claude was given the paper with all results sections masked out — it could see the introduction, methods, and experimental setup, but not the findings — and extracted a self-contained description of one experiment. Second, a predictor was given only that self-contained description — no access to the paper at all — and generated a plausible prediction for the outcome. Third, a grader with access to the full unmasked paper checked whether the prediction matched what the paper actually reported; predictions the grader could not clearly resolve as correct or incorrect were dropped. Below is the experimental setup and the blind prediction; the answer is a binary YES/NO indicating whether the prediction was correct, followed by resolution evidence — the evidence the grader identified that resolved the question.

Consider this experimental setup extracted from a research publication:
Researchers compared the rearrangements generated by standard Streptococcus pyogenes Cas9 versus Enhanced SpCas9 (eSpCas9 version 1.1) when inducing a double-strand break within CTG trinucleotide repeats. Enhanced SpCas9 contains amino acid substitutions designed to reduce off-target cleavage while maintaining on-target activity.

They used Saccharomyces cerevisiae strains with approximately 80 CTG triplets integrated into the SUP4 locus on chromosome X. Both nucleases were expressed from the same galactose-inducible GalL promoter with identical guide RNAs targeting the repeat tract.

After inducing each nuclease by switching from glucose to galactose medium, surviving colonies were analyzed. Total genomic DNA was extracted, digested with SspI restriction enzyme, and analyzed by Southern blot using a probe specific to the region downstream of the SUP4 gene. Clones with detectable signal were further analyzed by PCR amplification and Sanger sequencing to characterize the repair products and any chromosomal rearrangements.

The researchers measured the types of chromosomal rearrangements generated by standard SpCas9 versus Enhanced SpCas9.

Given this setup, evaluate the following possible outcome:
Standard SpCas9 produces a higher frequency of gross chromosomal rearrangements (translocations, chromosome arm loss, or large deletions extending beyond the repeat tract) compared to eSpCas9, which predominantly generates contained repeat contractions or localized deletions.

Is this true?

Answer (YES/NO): NO